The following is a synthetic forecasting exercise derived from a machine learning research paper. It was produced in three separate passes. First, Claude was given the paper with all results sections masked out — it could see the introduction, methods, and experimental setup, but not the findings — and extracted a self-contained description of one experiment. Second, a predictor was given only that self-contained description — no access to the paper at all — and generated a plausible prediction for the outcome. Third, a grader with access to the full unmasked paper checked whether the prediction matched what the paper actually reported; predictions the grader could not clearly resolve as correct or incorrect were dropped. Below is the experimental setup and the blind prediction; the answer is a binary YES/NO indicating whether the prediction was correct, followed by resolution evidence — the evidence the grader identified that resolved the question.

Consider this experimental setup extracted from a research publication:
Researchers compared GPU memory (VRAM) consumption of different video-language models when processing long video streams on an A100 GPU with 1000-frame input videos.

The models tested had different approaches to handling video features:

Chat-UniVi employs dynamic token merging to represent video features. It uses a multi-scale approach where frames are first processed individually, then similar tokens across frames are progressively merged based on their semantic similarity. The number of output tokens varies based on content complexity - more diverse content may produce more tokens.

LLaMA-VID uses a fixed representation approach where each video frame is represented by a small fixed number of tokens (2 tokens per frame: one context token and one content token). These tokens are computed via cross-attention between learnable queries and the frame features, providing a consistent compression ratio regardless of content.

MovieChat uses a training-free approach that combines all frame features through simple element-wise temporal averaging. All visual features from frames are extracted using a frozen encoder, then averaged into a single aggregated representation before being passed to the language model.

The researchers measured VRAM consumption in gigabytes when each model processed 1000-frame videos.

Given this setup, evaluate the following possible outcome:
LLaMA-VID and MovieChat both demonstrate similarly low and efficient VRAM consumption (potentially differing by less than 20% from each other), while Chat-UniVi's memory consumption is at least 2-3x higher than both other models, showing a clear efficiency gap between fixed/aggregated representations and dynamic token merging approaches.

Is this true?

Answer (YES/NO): NO